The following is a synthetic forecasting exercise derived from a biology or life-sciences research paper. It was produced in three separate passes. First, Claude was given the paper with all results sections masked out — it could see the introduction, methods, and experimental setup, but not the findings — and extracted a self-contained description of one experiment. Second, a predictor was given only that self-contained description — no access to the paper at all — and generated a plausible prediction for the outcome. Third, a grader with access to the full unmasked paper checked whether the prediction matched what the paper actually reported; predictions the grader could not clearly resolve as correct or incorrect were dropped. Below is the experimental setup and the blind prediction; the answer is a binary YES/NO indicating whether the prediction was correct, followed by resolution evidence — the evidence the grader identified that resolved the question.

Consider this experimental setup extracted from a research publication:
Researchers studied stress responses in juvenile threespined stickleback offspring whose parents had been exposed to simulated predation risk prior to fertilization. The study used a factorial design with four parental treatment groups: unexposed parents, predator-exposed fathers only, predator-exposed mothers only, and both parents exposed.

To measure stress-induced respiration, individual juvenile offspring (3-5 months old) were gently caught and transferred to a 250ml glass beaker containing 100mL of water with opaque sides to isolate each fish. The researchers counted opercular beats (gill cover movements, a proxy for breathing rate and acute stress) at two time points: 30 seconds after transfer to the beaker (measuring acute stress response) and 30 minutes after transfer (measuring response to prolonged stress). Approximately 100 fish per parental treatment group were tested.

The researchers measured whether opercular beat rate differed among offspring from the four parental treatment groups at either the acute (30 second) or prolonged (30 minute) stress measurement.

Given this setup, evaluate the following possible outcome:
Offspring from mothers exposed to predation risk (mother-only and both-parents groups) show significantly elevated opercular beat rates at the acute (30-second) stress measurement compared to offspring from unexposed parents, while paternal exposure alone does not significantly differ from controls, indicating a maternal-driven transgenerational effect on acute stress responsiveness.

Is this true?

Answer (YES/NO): NO